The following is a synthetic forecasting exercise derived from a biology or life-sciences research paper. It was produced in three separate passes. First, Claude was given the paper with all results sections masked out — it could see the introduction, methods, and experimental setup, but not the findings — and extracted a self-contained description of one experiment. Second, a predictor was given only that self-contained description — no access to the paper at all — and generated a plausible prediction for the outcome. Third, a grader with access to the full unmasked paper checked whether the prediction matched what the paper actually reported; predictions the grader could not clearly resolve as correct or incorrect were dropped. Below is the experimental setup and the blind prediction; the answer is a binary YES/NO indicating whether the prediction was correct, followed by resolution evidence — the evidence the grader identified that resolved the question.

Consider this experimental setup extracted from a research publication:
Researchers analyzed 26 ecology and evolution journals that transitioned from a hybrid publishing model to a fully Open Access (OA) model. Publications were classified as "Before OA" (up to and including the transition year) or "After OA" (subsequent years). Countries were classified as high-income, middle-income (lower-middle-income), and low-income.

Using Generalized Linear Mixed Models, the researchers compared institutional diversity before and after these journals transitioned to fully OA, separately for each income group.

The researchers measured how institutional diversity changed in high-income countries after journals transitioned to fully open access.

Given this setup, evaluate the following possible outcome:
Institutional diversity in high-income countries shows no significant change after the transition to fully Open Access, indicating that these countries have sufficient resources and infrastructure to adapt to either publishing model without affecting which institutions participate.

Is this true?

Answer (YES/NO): YES